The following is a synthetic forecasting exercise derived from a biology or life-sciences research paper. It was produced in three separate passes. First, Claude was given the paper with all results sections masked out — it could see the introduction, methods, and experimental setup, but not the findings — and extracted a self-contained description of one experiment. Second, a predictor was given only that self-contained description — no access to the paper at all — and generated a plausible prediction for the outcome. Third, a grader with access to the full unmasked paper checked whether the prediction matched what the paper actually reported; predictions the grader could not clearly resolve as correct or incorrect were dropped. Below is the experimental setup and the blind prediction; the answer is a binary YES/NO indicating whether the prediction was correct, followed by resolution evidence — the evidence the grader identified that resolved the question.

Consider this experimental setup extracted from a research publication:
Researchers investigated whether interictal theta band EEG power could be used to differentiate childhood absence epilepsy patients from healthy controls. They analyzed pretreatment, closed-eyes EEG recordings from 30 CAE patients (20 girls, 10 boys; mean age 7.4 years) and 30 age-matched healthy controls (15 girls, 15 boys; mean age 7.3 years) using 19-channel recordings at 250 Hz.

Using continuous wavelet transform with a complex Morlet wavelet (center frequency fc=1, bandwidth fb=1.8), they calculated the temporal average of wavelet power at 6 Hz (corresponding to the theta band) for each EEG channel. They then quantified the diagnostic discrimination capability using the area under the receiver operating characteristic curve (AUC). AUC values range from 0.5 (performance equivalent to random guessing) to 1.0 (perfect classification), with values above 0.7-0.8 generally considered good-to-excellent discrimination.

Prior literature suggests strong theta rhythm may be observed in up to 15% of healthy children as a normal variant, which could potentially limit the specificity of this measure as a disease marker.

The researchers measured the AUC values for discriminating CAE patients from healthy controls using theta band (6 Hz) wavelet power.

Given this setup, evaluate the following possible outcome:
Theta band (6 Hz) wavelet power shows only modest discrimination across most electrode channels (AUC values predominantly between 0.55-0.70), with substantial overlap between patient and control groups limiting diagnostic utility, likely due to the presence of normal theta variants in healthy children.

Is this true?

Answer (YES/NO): NO